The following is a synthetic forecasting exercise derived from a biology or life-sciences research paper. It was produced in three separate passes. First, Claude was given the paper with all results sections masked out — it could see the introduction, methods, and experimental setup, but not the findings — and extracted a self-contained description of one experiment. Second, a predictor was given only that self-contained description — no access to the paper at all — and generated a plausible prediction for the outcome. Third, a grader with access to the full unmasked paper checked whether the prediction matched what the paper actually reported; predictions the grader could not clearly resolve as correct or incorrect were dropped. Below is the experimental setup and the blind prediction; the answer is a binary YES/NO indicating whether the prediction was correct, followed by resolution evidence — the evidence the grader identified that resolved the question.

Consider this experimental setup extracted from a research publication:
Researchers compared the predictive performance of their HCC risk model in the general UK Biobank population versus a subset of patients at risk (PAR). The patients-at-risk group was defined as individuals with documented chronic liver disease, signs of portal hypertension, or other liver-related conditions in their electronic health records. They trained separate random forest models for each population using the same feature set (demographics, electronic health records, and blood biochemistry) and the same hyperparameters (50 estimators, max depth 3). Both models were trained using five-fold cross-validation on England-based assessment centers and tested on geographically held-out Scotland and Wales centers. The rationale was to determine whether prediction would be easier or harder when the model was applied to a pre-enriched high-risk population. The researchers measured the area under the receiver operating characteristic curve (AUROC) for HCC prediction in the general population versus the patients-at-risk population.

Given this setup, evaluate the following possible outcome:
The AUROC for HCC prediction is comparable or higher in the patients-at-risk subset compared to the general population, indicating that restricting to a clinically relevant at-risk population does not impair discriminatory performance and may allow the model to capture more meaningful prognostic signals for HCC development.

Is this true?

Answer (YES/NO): YES